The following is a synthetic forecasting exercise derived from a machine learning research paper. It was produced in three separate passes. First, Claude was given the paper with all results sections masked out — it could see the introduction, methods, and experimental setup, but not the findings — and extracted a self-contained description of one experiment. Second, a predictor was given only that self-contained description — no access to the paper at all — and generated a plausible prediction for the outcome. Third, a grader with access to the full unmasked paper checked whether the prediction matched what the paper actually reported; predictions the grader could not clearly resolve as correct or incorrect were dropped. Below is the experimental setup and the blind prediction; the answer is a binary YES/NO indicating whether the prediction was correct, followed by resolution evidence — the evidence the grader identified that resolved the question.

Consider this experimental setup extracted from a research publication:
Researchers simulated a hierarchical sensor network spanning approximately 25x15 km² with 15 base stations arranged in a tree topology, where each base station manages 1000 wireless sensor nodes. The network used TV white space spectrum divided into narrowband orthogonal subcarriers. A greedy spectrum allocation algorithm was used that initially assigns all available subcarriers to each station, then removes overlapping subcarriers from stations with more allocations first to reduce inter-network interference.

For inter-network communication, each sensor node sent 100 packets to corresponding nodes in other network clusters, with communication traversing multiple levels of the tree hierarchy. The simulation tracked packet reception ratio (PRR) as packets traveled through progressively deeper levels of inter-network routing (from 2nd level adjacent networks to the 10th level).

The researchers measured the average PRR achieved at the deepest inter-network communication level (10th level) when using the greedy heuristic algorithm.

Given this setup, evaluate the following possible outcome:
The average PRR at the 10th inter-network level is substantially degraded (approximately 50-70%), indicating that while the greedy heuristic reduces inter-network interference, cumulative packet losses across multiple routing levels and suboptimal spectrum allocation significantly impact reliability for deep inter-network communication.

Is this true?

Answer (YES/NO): NO